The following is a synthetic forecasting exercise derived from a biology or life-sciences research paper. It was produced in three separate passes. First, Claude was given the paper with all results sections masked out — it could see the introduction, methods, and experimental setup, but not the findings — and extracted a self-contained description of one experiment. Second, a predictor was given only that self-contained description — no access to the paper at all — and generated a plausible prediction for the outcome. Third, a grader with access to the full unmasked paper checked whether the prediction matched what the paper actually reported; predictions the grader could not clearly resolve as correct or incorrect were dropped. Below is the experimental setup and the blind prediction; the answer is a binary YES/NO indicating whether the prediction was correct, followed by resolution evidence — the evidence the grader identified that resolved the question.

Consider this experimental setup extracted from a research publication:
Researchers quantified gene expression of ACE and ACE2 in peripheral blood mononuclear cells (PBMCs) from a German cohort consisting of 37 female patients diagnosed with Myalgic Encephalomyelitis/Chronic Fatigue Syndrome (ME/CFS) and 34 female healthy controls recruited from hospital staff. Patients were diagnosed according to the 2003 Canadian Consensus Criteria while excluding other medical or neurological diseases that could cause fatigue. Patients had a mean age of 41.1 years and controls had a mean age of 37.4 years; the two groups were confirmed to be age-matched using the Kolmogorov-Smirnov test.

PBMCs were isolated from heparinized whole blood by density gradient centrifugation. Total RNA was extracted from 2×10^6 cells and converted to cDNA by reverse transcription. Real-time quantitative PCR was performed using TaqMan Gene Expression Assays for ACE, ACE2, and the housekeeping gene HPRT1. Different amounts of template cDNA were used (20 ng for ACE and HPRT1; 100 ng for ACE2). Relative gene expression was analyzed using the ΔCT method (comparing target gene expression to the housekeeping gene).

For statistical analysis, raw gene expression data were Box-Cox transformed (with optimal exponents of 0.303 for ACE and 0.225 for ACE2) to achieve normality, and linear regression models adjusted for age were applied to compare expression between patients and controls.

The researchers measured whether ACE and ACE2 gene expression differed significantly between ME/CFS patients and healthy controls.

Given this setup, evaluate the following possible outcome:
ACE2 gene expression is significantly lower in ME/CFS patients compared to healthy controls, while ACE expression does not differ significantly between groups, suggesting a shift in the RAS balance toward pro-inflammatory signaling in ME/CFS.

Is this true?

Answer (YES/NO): NO